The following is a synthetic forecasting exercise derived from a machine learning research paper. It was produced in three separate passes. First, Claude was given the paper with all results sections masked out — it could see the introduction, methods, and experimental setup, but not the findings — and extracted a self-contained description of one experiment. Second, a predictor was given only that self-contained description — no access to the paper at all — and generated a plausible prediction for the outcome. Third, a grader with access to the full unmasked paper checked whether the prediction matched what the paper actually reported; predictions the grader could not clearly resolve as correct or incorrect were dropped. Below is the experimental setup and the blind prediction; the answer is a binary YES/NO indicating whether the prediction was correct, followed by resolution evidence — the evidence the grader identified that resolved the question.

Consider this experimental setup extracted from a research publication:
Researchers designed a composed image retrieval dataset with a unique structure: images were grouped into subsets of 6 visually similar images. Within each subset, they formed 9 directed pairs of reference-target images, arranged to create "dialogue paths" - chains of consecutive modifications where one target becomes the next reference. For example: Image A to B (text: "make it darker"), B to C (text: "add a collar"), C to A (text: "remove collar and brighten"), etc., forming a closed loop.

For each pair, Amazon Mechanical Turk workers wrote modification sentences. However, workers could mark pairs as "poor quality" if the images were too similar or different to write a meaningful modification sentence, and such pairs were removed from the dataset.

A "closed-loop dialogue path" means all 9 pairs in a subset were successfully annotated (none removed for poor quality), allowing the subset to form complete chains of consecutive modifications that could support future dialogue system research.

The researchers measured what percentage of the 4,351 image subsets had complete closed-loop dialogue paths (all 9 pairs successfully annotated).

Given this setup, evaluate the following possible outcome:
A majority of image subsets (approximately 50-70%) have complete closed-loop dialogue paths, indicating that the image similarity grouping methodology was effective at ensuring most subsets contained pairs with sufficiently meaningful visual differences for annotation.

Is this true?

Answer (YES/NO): NO